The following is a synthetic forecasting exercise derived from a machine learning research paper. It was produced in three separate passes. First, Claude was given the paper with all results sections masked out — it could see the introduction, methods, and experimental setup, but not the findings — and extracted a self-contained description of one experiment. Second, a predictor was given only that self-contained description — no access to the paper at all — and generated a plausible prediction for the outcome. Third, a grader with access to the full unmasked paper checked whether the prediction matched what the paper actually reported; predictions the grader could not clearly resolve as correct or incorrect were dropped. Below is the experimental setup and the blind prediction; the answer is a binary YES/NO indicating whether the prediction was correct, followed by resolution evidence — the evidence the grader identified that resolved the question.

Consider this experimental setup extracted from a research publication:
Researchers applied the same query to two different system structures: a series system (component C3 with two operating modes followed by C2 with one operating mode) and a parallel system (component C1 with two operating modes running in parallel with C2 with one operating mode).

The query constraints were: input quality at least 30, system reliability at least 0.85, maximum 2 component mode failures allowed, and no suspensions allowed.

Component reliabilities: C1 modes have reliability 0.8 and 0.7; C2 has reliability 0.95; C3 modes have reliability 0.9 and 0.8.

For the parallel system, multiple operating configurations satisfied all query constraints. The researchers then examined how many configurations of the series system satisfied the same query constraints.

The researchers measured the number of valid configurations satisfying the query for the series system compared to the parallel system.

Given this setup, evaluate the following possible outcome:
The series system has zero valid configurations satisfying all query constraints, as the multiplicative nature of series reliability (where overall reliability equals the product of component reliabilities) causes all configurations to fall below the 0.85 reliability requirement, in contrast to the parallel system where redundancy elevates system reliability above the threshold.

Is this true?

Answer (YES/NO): NO